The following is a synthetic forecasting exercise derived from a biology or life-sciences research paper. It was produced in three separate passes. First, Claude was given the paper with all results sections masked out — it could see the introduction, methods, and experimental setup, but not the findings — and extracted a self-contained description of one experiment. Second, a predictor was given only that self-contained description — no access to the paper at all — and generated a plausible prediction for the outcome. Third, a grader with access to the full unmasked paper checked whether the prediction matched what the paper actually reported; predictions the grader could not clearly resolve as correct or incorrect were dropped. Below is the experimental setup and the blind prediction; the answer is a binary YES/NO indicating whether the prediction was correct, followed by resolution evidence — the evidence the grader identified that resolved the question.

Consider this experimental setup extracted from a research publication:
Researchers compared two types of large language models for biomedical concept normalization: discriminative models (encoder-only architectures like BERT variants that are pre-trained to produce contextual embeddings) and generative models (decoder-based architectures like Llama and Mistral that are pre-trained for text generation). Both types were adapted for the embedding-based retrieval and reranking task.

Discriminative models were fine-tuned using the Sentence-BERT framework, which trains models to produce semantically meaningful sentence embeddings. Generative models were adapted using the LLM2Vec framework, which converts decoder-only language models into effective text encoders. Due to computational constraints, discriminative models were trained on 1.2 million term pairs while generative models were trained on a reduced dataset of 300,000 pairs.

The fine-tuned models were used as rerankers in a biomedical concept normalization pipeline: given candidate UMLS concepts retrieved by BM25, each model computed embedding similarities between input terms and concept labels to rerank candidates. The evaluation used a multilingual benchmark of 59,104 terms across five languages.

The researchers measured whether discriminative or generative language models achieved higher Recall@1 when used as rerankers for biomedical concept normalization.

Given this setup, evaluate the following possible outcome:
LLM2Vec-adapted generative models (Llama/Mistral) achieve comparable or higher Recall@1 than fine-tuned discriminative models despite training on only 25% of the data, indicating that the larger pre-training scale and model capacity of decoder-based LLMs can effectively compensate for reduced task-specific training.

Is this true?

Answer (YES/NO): NO